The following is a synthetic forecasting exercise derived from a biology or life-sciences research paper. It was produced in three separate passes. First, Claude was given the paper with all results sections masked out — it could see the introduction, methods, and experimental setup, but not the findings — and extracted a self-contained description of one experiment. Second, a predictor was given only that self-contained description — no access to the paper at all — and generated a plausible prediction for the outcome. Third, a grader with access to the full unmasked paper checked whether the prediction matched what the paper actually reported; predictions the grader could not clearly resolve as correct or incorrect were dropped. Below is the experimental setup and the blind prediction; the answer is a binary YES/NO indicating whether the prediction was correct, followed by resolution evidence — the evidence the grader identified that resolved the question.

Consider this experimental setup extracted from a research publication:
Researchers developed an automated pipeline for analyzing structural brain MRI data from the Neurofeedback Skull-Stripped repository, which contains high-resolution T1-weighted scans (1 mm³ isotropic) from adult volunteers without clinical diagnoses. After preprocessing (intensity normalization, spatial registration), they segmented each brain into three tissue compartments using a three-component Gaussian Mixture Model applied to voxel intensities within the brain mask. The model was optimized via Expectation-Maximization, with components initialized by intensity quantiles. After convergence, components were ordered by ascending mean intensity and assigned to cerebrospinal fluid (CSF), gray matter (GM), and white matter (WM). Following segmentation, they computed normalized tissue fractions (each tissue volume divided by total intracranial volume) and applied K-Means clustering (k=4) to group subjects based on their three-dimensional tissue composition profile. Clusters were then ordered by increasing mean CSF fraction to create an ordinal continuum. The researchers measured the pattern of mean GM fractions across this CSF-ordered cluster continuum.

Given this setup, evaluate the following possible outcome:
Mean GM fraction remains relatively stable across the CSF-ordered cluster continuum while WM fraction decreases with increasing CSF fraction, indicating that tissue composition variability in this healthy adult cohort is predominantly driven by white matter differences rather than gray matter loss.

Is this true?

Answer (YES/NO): NO